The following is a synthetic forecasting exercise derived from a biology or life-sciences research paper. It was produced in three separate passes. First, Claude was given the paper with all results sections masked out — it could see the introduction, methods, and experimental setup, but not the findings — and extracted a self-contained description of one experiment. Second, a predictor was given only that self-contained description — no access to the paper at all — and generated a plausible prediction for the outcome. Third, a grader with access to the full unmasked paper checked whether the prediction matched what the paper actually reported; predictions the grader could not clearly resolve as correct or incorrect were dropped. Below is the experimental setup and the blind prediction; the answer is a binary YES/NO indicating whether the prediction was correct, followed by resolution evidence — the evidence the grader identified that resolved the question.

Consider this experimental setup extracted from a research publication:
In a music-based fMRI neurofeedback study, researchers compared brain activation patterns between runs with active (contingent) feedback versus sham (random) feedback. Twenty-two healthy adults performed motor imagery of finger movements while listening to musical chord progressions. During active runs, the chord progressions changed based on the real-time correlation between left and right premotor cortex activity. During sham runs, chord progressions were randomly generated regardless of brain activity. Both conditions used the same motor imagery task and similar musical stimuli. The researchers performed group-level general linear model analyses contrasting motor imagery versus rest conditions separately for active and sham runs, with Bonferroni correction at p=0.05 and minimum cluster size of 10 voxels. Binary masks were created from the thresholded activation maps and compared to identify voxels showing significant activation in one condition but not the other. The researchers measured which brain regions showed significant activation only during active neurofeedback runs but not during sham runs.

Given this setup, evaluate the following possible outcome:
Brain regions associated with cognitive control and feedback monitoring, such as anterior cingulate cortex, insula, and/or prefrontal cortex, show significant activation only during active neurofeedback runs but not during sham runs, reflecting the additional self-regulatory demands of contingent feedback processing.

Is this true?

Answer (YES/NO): YES